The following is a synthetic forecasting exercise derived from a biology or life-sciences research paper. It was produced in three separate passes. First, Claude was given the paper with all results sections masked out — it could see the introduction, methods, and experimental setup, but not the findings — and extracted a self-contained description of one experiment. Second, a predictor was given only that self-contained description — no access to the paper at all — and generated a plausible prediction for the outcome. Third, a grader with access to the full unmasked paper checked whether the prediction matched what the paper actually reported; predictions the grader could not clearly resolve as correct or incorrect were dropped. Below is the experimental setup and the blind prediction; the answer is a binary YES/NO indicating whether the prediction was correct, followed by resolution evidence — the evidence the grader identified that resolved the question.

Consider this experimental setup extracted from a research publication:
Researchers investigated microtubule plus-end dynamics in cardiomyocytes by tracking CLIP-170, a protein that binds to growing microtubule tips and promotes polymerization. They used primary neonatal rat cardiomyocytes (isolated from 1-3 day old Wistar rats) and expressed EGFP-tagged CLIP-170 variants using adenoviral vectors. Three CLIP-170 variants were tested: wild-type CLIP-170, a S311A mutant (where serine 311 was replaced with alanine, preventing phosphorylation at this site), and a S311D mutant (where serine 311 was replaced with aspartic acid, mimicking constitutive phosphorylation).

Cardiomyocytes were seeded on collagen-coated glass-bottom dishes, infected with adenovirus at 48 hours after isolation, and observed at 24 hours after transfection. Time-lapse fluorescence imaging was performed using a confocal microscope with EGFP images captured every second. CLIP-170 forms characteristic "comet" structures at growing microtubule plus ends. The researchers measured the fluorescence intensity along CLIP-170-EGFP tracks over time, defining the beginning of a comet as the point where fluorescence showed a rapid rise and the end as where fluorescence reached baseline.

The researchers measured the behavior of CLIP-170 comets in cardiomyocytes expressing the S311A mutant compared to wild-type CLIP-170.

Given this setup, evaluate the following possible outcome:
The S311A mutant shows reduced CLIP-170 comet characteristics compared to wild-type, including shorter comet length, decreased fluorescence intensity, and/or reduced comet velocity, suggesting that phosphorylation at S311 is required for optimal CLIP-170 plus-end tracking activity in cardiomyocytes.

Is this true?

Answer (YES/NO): NO